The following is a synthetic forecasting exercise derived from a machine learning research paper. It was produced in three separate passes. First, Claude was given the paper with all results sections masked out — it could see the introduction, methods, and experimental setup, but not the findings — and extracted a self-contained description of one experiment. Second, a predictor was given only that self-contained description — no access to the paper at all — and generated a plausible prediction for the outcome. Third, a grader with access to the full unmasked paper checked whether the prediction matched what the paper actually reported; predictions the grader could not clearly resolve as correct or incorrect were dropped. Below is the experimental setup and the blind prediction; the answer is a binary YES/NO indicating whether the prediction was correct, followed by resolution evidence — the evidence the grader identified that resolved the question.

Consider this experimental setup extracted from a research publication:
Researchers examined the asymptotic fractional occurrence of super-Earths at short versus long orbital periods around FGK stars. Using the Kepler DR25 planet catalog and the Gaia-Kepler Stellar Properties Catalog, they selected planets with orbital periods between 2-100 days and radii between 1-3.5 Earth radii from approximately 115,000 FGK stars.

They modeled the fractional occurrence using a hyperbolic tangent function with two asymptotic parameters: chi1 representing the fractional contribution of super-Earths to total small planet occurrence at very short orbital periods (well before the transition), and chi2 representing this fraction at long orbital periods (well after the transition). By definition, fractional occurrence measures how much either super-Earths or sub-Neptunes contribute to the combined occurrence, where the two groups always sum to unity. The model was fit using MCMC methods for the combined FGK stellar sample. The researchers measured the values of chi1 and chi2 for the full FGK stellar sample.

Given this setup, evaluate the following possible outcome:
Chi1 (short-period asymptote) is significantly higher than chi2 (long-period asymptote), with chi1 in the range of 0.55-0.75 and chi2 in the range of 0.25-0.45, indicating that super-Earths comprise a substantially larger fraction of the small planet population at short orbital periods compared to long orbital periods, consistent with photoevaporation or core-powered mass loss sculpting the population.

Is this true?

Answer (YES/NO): NO